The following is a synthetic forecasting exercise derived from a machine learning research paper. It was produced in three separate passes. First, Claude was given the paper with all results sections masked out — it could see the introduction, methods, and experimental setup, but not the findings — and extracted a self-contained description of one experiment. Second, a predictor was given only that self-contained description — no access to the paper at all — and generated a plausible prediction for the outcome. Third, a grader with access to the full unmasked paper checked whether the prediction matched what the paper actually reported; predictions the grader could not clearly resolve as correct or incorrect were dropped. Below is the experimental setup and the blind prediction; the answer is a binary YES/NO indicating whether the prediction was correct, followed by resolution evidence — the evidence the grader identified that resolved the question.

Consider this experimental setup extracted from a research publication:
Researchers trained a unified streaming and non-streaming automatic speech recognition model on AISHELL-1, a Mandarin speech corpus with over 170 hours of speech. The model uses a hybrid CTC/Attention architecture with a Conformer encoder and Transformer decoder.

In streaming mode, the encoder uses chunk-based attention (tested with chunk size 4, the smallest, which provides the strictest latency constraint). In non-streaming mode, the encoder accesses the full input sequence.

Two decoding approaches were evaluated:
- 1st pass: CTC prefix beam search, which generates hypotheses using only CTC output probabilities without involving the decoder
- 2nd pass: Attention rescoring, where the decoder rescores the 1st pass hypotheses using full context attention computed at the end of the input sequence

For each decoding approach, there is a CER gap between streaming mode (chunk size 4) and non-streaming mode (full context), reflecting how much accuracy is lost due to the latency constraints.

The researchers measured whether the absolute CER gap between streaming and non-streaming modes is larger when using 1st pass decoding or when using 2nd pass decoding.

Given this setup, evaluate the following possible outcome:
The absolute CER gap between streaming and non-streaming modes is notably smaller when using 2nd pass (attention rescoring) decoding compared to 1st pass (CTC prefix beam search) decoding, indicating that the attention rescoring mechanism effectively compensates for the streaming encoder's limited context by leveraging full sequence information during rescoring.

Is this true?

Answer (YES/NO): YES